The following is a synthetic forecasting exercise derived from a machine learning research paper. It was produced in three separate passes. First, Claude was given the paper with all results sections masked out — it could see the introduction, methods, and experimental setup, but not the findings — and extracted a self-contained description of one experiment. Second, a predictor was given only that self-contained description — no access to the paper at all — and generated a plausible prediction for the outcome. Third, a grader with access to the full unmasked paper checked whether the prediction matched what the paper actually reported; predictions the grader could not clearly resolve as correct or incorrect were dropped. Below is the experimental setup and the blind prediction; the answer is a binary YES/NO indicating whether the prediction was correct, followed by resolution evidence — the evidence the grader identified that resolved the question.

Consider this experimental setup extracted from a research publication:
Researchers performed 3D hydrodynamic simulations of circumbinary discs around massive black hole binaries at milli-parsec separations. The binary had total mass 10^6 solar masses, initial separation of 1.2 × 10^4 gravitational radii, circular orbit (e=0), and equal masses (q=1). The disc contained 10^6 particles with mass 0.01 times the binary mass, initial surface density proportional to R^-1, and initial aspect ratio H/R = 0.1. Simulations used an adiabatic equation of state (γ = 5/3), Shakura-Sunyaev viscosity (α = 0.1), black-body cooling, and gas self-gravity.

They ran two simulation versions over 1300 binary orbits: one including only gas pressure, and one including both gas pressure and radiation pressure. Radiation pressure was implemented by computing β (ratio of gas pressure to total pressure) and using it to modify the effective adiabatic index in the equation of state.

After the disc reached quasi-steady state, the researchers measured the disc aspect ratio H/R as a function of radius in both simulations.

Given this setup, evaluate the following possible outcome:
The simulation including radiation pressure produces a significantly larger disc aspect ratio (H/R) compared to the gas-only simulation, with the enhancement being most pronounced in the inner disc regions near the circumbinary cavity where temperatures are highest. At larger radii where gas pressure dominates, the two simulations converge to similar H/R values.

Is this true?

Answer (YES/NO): NO